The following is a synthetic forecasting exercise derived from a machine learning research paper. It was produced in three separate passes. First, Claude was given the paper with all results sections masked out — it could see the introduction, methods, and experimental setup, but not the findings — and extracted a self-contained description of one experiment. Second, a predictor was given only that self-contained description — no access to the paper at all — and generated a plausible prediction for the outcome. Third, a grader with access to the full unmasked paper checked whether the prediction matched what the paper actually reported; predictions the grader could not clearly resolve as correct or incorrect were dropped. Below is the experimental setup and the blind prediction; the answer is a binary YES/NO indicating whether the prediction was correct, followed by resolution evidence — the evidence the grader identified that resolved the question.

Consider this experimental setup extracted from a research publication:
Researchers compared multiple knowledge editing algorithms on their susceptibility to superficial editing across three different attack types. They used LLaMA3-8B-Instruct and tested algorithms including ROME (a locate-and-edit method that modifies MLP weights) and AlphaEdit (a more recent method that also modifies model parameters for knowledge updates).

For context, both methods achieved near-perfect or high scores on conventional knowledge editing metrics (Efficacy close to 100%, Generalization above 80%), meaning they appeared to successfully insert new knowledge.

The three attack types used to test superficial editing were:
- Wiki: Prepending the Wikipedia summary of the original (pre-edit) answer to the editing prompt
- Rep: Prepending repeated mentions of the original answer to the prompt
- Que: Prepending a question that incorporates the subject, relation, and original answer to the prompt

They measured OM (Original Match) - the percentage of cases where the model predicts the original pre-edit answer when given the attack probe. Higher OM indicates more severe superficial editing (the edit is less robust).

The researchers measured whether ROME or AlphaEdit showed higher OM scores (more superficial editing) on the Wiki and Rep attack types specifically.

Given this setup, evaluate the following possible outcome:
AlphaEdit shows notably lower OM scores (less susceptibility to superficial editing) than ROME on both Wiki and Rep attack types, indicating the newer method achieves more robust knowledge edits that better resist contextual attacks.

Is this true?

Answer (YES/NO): NO